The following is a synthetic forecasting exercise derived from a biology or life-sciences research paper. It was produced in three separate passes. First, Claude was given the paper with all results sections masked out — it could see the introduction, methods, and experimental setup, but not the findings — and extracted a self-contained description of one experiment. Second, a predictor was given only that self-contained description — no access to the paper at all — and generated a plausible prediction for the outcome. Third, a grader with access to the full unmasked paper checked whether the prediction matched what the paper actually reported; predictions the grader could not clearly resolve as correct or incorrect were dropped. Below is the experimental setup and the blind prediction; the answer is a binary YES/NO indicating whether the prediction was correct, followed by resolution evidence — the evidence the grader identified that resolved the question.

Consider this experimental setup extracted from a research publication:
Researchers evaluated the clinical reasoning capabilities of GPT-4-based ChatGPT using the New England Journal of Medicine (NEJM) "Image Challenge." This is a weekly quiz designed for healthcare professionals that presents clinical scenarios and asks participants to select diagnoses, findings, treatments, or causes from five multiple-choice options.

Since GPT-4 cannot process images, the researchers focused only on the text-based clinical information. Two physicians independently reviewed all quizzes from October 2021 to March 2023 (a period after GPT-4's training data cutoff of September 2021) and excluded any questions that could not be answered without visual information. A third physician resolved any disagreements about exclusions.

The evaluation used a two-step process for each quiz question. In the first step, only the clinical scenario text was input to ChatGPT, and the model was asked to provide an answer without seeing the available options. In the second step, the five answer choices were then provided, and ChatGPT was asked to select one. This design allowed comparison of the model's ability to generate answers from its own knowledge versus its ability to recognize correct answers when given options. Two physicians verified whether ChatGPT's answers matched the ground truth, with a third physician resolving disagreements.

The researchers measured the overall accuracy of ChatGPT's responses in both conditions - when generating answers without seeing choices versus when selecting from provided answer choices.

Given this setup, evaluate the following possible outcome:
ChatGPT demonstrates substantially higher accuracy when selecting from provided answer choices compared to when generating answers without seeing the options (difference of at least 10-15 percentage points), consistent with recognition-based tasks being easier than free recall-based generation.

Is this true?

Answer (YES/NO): YES